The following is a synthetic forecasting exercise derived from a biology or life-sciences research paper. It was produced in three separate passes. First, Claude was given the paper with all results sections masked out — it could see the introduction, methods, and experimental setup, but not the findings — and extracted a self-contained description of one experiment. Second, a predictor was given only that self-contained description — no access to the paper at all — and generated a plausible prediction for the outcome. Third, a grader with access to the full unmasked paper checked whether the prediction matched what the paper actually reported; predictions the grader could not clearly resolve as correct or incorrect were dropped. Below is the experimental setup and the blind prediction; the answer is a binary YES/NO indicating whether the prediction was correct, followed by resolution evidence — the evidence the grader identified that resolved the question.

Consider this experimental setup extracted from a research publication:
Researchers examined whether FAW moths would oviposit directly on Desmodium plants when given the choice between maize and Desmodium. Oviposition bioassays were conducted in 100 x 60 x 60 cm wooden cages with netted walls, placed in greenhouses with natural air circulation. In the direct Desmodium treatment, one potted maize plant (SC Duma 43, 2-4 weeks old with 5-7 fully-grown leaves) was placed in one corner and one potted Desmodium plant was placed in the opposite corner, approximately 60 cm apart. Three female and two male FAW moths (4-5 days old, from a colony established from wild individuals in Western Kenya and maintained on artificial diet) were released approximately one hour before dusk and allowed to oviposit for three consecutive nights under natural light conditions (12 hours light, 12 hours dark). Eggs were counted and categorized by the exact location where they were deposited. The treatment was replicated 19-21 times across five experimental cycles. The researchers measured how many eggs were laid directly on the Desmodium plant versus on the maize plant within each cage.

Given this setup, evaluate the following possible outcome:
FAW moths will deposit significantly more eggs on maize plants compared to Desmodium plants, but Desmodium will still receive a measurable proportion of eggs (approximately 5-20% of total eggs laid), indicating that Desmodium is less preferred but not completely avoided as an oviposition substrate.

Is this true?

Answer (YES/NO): YES